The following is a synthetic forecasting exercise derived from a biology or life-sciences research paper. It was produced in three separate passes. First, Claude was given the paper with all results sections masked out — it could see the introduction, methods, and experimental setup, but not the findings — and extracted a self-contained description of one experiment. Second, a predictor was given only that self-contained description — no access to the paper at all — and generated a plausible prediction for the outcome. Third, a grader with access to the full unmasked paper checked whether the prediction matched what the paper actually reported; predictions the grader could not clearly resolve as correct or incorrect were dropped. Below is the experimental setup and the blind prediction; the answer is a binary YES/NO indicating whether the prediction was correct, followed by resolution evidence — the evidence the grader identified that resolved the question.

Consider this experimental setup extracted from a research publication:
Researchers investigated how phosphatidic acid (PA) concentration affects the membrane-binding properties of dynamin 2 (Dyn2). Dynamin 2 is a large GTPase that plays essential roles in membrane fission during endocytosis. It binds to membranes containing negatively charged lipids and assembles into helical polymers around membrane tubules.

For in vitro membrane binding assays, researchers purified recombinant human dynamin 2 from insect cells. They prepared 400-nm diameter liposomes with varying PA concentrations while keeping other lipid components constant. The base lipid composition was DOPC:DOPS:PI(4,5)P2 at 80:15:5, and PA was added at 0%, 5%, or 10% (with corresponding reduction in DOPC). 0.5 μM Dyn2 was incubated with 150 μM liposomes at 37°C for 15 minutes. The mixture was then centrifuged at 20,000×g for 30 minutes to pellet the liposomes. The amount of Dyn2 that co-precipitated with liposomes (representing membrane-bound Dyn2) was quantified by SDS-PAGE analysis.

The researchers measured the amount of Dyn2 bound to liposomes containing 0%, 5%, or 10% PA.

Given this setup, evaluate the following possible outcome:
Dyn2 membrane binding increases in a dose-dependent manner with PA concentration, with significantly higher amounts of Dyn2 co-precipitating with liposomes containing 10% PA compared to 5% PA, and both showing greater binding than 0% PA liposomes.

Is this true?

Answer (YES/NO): NO